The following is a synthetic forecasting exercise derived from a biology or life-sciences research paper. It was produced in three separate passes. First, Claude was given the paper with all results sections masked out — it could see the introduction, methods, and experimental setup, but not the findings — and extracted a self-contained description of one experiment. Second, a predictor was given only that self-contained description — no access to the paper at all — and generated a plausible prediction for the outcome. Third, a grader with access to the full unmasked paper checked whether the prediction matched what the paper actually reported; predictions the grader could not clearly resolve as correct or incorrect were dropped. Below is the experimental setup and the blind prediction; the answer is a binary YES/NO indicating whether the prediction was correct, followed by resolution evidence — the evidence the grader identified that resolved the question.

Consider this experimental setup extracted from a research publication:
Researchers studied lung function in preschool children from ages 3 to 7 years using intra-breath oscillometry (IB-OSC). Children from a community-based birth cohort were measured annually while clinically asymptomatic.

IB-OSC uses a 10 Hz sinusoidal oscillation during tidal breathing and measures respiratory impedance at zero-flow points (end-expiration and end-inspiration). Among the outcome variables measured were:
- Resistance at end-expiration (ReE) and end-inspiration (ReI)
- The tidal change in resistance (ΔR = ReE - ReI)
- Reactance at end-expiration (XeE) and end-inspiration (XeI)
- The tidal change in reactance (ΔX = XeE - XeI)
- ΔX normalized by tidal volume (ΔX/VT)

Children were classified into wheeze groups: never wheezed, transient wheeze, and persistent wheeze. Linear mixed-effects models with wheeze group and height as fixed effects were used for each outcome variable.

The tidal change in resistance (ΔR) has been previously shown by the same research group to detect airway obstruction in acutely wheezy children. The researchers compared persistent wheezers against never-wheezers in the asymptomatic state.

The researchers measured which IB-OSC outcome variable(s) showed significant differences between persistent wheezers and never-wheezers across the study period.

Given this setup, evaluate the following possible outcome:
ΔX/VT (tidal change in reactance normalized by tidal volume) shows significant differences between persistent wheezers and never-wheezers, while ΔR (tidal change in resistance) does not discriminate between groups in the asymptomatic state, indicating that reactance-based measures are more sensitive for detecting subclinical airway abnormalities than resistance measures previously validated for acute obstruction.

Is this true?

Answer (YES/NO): YES